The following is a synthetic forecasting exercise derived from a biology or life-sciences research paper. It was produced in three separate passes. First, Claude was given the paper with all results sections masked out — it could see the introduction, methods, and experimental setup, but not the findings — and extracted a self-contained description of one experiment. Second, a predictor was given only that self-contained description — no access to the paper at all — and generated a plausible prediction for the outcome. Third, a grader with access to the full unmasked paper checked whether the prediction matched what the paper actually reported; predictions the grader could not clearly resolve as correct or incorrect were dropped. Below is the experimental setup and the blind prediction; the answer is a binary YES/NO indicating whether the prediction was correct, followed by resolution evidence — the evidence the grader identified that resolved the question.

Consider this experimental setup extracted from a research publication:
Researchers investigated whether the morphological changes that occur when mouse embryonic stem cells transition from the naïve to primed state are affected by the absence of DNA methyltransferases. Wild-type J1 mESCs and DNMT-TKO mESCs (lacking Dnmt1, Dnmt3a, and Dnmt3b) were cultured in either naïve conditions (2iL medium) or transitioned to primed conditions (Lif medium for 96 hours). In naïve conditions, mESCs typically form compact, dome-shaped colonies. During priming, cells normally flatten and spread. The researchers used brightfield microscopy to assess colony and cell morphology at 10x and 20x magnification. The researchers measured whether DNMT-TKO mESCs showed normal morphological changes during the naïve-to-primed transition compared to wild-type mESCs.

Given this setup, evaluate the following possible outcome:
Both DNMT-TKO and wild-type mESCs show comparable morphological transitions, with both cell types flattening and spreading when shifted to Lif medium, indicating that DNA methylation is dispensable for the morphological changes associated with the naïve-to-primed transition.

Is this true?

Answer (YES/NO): YES